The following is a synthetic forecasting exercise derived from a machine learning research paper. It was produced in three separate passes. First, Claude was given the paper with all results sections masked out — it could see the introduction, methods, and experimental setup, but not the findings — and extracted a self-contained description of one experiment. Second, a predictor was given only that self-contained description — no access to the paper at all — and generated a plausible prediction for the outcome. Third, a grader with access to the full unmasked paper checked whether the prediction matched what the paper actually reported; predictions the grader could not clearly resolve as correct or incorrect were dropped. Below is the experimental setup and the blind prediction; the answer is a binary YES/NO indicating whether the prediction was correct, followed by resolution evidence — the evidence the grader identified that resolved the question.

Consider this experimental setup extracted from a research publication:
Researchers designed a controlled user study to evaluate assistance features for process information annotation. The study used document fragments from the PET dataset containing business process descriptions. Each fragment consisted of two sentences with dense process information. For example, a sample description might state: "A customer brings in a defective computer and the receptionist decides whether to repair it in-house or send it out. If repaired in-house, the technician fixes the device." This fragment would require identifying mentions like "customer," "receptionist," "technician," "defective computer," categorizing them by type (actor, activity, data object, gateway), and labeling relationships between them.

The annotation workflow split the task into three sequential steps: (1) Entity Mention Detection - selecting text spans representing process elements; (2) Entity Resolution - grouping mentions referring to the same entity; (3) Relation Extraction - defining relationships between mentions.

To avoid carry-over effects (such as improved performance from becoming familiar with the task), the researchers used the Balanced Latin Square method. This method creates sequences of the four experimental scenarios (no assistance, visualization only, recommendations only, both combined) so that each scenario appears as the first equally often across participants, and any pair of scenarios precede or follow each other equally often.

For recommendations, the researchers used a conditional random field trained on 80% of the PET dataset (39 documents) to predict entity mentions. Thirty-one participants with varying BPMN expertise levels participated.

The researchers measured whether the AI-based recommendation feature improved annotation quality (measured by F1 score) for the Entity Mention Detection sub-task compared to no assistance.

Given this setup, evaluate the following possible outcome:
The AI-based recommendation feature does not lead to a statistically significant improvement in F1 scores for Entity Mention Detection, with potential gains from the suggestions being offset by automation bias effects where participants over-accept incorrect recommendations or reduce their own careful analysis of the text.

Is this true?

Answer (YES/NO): NO